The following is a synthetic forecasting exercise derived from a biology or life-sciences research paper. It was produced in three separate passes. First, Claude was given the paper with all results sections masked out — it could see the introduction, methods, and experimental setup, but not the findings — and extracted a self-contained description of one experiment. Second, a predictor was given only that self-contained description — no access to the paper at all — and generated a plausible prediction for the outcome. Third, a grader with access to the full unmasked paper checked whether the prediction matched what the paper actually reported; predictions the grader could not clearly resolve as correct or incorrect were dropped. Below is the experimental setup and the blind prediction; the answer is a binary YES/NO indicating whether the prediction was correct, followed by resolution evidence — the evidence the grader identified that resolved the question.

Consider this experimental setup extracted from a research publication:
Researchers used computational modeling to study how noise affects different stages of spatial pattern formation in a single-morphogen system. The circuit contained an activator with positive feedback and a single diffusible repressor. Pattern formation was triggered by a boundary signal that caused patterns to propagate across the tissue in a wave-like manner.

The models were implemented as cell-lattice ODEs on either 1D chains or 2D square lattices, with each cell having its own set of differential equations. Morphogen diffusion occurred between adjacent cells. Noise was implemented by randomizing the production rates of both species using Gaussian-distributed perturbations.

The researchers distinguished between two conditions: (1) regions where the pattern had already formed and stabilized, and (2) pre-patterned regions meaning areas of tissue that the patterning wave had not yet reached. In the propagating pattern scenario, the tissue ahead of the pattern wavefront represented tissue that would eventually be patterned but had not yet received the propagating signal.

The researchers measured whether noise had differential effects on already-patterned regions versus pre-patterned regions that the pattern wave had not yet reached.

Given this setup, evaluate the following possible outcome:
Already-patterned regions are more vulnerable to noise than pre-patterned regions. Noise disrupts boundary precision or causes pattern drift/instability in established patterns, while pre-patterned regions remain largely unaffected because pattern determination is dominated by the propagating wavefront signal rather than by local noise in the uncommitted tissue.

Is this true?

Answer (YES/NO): NO